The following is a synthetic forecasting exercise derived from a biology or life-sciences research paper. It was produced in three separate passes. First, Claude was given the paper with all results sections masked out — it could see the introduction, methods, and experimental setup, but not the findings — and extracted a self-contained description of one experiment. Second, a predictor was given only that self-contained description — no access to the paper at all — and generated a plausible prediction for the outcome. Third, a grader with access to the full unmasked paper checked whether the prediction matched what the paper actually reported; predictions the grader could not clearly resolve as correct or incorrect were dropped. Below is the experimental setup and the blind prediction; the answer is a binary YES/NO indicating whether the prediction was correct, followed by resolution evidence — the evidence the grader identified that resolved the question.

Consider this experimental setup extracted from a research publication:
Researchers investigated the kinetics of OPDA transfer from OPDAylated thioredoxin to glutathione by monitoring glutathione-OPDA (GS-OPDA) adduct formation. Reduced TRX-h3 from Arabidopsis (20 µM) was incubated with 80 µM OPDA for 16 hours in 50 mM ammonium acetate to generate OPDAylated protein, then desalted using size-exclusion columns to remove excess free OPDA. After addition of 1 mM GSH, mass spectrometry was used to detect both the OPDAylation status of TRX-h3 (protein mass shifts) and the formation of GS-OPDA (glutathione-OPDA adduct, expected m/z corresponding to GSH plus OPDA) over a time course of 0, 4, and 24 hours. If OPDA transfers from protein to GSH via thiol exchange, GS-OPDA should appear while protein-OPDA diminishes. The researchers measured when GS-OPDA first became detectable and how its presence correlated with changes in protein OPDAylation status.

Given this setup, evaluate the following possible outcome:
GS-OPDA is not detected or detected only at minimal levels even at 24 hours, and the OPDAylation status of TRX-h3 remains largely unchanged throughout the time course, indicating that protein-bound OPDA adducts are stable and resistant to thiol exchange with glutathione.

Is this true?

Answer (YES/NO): NO